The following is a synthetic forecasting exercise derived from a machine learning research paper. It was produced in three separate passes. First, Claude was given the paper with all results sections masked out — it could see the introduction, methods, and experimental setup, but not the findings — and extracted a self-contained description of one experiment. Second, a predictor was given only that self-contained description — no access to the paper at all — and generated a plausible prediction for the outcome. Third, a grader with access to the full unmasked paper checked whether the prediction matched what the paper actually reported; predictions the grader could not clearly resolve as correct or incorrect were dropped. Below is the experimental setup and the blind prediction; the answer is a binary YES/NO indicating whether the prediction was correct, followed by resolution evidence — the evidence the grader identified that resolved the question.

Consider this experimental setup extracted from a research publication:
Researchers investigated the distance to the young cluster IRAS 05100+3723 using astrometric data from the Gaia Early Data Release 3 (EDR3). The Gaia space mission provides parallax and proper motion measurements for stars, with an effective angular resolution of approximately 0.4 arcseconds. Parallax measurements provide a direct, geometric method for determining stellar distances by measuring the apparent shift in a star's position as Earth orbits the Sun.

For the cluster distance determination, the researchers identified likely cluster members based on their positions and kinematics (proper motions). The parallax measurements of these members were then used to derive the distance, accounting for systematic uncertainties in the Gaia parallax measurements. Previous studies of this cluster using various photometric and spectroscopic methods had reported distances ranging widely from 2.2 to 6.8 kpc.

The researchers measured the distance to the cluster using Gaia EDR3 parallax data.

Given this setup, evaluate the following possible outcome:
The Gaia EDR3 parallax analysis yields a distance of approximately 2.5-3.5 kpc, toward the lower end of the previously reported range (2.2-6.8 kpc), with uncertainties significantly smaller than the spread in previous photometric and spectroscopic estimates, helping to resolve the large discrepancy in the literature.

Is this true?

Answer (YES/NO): YES